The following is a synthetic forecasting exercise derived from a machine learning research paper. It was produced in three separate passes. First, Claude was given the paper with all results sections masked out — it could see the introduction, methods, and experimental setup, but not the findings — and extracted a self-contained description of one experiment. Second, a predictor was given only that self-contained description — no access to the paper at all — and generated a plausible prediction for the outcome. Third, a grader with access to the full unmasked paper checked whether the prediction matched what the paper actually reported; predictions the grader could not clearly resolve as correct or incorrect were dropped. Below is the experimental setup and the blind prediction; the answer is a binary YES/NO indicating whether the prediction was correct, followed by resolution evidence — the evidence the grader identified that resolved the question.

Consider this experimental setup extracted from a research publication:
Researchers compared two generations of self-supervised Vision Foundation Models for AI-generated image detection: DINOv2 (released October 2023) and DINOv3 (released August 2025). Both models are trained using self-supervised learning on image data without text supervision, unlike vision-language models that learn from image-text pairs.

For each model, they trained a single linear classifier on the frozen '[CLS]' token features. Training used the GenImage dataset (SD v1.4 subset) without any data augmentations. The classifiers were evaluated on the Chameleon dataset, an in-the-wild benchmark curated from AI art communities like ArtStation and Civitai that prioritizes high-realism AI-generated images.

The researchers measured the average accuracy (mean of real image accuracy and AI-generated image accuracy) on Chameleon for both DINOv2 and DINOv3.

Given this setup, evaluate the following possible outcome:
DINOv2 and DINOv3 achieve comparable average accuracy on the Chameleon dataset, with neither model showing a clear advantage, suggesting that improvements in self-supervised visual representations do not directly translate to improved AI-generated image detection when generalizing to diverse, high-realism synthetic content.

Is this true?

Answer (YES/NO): NO